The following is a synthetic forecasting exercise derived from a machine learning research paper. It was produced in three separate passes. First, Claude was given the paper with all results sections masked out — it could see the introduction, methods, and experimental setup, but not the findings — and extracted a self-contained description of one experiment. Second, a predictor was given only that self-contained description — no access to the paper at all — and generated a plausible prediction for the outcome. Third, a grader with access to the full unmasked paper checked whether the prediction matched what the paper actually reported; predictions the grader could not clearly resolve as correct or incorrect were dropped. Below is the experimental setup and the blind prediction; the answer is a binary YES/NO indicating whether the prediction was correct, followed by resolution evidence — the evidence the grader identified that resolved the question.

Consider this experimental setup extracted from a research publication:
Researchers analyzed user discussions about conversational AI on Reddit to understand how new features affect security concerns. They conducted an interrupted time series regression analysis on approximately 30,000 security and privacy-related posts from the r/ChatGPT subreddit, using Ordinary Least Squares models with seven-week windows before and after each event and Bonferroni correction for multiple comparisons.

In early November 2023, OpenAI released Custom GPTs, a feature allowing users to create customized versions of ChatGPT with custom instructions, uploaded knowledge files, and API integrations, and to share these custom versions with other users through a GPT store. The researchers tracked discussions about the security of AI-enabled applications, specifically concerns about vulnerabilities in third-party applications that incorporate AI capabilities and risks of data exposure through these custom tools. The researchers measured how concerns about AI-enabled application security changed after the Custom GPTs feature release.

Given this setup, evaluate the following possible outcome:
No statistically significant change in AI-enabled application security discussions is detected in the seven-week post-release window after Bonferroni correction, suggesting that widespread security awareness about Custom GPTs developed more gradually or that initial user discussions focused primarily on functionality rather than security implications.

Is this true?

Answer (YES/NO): NO